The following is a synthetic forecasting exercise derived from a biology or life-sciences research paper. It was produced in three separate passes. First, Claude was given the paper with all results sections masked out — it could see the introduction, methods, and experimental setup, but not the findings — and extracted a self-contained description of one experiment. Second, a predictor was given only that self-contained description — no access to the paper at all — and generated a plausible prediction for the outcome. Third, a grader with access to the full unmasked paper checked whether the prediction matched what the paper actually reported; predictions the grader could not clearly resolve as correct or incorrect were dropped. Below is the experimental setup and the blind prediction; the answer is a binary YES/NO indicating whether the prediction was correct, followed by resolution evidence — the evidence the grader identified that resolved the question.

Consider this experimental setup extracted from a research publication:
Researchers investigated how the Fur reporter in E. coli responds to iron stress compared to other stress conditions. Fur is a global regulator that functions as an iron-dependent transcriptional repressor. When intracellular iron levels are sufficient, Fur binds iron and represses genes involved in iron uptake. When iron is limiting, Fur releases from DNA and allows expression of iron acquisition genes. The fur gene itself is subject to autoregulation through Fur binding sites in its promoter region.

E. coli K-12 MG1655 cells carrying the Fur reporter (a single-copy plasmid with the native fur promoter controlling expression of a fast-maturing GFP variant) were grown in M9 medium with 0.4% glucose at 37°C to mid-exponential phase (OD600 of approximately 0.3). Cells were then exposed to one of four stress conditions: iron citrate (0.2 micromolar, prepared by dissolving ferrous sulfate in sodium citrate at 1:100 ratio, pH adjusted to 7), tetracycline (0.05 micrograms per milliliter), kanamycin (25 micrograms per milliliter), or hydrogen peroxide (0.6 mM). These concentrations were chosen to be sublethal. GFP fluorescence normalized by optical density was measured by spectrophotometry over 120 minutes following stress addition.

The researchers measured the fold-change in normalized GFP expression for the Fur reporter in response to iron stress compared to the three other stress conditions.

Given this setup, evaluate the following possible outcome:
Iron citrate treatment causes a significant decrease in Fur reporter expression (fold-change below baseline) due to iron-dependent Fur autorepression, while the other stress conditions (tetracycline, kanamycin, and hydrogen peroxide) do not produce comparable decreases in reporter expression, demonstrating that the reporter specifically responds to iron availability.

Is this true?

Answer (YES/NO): NO